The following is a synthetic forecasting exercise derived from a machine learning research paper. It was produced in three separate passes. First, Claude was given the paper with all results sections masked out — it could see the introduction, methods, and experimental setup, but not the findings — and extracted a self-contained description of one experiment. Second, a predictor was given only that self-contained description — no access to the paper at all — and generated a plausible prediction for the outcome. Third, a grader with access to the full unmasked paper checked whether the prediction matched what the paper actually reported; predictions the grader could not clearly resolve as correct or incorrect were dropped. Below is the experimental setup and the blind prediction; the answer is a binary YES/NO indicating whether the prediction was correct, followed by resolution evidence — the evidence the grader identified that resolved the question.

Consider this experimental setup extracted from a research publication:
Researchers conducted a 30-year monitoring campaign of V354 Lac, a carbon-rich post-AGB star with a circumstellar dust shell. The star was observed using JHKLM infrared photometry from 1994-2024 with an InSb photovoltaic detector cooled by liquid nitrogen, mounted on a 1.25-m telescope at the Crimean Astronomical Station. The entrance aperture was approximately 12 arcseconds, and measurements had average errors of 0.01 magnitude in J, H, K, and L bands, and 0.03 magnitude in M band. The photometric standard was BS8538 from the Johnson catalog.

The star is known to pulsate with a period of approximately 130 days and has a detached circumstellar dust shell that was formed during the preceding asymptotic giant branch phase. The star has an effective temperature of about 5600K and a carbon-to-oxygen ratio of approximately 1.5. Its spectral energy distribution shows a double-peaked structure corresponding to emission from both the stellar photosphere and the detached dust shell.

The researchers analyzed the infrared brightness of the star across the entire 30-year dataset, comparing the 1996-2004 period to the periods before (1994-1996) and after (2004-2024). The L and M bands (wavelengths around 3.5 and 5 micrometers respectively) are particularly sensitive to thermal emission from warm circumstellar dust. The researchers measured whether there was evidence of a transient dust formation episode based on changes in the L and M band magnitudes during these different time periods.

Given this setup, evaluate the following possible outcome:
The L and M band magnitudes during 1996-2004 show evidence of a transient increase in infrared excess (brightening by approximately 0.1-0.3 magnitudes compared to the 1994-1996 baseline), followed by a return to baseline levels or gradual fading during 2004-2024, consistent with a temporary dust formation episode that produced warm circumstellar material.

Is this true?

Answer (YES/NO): NO